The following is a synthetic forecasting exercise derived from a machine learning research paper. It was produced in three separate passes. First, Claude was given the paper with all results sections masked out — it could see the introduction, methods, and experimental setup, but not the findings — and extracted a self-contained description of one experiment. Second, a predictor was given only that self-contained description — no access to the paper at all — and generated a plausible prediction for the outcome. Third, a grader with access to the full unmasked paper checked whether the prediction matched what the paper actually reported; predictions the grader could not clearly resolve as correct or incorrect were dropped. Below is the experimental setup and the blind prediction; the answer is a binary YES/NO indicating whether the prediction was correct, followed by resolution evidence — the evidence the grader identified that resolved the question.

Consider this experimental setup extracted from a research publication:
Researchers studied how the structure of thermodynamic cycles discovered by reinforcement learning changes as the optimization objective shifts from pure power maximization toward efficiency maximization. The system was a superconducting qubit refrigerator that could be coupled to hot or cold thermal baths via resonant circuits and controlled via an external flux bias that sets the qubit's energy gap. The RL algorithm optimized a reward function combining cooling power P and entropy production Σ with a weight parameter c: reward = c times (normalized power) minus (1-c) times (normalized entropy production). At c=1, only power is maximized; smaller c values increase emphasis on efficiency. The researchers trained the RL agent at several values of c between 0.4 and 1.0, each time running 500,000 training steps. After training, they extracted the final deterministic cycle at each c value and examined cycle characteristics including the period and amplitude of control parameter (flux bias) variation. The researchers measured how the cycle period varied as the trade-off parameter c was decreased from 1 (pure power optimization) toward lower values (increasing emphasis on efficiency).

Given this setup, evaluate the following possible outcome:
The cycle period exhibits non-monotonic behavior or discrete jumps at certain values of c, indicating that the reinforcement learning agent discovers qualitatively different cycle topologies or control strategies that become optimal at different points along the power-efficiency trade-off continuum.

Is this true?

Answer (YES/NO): NO